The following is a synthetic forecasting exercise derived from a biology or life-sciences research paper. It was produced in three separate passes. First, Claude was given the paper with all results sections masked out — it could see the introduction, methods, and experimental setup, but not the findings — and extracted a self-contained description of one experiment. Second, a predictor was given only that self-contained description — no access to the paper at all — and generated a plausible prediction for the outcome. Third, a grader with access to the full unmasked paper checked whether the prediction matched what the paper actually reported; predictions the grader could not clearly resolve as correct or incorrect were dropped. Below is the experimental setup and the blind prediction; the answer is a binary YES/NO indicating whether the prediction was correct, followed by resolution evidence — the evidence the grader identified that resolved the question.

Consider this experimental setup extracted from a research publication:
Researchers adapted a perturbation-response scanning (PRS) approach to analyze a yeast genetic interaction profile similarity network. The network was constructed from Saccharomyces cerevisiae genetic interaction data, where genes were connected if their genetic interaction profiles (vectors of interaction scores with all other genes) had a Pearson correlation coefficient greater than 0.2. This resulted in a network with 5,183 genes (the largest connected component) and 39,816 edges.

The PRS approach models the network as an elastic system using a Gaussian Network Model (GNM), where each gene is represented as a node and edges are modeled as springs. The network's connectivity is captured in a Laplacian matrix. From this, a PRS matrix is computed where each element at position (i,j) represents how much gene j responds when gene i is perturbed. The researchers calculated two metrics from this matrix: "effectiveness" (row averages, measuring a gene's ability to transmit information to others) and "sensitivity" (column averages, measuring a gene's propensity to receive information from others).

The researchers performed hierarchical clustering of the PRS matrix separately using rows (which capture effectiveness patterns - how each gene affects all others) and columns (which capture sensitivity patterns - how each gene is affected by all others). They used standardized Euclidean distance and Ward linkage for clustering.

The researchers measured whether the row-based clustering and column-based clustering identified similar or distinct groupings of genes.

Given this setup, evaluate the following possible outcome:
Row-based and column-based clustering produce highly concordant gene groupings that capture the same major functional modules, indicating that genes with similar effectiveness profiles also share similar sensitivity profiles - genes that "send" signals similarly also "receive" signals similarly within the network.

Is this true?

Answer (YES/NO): NO